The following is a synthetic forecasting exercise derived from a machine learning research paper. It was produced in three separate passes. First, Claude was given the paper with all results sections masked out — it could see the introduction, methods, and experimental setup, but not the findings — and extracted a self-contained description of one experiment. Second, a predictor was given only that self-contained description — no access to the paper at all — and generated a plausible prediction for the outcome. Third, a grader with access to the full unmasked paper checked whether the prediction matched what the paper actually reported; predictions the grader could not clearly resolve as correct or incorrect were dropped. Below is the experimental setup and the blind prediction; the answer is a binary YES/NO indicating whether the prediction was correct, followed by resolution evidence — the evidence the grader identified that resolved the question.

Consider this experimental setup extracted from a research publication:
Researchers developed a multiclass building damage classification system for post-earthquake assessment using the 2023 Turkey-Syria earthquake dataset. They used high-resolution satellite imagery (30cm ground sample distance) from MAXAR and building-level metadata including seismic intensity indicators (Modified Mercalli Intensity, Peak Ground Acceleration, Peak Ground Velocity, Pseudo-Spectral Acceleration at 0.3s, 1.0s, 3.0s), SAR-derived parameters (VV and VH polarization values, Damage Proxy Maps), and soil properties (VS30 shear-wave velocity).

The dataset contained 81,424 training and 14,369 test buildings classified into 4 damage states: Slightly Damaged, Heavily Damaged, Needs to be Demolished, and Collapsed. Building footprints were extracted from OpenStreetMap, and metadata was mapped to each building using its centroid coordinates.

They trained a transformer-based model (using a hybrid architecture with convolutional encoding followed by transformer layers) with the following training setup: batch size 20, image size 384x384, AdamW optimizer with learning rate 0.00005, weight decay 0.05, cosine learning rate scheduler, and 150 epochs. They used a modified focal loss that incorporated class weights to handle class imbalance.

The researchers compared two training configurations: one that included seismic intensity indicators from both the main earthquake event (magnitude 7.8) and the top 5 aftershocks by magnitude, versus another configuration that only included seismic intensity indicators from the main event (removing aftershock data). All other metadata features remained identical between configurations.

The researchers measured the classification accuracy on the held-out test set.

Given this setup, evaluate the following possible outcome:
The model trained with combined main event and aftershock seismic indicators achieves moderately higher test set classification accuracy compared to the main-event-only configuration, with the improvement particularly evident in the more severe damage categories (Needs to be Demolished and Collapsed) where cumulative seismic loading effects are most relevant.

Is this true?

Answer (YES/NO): NO